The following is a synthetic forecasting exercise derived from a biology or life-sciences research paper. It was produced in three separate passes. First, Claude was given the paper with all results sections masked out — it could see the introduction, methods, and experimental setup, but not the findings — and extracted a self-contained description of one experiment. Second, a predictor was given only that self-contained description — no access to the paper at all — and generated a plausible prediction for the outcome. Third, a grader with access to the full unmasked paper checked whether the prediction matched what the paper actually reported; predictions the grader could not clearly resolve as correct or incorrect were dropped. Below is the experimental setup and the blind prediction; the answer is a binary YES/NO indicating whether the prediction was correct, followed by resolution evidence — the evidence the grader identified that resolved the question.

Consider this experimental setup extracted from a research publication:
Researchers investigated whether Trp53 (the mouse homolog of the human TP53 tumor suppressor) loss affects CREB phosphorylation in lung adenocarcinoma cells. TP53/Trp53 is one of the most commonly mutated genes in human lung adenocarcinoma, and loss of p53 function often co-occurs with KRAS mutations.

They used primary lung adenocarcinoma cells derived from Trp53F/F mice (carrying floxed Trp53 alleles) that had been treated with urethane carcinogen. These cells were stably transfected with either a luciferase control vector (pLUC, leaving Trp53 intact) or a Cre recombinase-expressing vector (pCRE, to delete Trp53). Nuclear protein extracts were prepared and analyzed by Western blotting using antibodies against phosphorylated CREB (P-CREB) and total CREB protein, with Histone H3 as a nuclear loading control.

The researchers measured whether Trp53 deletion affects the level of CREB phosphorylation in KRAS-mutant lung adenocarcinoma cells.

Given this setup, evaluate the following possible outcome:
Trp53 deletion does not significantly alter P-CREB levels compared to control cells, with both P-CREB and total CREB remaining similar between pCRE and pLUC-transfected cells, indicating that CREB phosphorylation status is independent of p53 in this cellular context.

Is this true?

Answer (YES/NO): YES